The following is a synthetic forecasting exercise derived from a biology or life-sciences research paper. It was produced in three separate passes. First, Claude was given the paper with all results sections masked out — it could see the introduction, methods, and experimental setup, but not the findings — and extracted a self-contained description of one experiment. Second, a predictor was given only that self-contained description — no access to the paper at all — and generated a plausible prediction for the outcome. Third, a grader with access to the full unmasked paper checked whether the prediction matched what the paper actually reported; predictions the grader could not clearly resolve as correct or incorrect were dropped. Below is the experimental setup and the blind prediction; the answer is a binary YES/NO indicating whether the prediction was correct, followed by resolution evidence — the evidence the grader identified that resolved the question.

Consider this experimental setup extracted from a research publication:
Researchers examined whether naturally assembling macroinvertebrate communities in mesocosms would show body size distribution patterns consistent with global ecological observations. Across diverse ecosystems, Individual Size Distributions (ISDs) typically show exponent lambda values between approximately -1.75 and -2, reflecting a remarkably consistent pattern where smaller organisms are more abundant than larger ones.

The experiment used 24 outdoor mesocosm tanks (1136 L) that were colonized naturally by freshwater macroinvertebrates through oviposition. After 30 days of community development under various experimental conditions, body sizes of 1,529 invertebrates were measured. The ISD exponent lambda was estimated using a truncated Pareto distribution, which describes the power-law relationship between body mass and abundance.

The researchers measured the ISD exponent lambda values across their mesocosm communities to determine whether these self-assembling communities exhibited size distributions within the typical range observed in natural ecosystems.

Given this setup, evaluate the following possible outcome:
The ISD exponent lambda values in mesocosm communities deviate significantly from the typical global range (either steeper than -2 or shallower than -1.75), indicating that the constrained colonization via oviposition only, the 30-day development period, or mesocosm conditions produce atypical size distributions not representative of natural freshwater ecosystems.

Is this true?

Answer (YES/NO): NO